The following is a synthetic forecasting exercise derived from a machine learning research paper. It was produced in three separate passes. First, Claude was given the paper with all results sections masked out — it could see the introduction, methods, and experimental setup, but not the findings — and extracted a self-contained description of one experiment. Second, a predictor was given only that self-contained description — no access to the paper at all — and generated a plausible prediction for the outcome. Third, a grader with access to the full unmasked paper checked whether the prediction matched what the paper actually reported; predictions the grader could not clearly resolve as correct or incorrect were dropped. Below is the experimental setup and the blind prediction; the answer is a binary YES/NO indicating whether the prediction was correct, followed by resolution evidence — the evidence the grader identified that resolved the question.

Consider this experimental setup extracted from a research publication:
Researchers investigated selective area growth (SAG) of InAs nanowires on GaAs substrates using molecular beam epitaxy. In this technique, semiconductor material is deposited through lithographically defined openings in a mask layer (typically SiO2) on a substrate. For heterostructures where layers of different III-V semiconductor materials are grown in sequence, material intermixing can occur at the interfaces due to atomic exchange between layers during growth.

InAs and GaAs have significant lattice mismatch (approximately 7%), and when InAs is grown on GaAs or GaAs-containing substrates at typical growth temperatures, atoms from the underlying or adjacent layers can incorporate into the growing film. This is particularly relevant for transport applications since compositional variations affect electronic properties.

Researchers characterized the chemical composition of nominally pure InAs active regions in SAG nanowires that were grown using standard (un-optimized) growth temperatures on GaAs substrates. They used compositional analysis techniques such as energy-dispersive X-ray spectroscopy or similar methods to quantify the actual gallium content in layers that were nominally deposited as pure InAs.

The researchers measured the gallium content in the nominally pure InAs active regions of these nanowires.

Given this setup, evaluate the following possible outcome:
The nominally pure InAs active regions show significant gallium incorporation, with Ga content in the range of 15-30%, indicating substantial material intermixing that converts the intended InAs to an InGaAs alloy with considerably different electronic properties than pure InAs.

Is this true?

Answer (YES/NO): NO